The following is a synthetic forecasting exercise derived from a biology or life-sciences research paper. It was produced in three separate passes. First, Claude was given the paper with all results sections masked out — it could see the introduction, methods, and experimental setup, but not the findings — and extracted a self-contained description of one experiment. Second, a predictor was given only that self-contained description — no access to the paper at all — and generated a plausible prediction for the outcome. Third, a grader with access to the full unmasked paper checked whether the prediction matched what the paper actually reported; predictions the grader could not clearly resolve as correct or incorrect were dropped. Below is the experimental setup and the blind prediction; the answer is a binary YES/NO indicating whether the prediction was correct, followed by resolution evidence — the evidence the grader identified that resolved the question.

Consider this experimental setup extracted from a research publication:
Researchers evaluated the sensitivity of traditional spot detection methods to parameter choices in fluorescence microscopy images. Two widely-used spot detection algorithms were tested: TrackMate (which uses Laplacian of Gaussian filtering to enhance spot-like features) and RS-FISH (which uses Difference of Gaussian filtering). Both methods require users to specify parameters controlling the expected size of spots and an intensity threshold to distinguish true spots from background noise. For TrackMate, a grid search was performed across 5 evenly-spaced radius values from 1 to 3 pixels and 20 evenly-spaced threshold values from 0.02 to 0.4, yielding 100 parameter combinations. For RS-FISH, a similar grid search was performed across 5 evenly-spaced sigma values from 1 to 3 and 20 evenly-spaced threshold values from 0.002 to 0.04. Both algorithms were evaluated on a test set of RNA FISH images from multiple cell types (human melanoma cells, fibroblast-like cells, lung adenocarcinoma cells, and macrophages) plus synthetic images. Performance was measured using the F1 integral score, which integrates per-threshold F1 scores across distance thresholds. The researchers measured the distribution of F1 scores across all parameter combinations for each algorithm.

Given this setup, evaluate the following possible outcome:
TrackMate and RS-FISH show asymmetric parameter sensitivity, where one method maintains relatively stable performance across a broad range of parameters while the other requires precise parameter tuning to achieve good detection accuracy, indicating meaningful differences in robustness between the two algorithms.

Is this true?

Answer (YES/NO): NO